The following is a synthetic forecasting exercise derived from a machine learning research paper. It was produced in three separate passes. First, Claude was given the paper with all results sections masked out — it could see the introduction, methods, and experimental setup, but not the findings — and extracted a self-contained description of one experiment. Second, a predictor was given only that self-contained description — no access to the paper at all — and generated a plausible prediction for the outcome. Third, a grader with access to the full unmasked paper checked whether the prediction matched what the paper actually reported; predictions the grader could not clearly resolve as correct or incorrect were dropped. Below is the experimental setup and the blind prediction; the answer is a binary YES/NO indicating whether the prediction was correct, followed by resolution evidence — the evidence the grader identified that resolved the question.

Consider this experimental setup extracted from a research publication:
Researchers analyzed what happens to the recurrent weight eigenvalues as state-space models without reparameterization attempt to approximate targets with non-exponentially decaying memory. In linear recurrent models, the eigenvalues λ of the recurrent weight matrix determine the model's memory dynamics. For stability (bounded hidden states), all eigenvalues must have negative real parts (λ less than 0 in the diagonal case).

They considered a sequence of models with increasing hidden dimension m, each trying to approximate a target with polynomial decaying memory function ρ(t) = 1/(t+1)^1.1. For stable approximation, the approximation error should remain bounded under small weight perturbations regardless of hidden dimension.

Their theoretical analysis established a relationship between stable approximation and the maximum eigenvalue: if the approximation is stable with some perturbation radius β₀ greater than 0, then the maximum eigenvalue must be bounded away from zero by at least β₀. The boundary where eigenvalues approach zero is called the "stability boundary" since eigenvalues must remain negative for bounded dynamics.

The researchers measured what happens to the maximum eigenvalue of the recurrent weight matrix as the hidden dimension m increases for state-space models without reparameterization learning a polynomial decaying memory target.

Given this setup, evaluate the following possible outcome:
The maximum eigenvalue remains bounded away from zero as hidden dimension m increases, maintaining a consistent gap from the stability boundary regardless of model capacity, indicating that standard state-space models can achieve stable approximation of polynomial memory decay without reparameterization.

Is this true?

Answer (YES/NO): NO